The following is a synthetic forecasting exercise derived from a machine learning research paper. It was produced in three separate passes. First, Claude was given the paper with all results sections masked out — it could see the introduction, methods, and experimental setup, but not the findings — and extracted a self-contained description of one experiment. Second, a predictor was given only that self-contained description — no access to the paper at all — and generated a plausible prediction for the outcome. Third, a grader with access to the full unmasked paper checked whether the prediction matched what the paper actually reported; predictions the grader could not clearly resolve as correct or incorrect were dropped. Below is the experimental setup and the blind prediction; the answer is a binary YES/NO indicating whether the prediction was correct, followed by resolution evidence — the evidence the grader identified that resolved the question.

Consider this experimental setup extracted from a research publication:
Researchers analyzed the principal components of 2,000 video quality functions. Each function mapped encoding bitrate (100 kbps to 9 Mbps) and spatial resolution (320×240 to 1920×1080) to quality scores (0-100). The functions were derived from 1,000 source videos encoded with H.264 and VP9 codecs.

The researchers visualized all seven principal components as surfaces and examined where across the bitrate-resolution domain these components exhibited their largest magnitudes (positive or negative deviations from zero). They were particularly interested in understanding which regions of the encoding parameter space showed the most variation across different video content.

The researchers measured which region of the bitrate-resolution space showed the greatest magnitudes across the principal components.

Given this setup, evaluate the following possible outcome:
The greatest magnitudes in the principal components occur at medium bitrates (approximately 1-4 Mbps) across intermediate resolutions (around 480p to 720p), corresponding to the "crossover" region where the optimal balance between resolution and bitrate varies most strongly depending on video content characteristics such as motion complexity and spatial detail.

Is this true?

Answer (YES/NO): NO